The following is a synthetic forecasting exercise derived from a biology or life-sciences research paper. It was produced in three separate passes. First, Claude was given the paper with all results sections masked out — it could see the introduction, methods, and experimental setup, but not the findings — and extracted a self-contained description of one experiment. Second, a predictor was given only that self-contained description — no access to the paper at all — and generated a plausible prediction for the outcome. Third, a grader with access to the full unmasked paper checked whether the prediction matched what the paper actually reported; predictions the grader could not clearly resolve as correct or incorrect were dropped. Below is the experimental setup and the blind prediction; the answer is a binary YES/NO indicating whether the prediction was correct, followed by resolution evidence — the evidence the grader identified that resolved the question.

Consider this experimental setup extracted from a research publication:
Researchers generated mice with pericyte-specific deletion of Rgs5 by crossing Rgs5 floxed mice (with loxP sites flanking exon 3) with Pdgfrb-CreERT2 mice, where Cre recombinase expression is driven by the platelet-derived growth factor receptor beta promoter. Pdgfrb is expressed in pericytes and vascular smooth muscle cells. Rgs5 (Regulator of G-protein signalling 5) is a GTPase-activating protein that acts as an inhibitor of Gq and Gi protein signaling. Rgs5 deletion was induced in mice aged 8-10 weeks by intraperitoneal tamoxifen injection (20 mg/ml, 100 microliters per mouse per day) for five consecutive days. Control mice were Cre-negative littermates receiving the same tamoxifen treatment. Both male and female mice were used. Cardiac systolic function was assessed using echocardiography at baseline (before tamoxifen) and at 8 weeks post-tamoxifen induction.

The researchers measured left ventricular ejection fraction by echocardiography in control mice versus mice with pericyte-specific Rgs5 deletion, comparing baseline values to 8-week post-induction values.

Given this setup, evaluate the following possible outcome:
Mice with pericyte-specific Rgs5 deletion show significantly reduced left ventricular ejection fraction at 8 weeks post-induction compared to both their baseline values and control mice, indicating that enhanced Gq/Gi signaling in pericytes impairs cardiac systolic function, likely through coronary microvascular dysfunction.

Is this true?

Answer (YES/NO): NO